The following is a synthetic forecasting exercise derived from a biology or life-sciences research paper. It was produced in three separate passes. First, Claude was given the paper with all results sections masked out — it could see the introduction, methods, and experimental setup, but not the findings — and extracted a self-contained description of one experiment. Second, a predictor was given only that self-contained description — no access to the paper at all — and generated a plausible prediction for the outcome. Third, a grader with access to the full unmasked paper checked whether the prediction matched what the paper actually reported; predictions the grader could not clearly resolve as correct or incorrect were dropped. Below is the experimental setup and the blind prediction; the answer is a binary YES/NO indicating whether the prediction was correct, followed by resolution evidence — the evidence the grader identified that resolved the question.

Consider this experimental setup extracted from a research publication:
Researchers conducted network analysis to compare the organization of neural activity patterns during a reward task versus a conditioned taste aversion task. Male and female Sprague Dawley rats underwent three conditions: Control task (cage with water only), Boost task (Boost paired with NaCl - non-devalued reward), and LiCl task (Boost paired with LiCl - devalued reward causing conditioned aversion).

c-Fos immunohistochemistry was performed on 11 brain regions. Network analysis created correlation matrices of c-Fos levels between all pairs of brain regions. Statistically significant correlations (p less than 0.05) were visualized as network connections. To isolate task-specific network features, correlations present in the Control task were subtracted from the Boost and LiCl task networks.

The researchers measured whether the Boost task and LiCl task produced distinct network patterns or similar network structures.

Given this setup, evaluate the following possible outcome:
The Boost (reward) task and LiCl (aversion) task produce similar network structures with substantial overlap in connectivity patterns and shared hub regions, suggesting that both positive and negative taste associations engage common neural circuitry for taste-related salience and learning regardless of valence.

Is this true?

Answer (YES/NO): NO